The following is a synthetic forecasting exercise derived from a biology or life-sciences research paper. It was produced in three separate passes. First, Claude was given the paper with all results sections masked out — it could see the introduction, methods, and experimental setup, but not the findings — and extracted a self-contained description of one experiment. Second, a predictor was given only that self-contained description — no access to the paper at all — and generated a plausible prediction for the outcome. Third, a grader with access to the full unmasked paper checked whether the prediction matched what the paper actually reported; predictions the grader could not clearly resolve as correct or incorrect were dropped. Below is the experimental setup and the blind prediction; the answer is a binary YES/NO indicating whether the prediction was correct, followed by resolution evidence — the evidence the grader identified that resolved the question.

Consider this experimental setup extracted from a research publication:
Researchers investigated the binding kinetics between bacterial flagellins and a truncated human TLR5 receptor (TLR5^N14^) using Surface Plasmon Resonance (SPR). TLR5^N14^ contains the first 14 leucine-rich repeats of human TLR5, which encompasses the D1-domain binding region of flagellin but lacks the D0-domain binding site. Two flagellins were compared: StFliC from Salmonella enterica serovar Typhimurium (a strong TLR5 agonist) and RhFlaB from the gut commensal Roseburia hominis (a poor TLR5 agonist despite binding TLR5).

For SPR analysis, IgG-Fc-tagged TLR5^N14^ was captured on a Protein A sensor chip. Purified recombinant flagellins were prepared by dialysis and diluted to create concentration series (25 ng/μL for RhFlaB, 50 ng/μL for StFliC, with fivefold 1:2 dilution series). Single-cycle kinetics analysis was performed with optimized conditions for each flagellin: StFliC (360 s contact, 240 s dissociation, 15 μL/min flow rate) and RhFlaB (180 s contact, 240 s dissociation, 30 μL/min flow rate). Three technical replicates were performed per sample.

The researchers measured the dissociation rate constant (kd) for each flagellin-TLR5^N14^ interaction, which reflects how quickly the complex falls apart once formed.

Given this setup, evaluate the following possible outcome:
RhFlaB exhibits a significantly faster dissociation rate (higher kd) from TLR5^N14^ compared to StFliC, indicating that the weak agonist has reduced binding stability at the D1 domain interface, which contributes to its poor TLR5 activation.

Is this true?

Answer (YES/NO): YES